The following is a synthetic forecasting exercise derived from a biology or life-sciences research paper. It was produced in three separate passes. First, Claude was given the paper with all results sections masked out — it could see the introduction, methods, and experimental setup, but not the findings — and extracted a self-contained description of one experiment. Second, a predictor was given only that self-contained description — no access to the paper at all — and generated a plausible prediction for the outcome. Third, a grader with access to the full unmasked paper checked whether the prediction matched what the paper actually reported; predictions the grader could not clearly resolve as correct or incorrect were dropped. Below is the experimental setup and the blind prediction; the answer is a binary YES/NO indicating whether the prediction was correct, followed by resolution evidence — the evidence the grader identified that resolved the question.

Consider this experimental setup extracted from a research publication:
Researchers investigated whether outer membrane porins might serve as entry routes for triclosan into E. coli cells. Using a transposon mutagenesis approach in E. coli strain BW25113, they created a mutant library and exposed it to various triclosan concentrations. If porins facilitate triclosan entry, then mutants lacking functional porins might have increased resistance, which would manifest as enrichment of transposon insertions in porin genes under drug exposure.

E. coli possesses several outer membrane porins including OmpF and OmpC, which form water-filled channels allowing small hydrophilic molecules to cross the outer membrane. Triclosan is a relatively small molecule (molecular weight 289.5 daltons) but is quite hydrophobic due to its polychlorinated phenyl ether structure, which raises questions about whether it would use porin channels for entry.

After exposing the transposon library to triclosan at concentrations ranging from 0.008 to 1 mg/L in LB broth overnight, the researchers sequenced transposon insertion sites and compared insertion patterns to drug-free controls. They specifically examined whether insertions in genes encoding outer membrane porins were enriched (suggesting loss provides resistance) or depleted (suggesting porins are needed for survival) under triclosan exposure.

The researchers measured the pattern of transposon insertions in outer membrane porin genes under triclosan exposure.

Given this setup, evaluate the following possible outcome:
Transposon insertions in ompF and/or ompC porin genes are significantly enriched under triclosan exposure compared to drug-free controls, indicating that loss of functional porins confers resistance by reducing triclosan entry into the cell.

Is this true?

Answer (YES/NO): YES